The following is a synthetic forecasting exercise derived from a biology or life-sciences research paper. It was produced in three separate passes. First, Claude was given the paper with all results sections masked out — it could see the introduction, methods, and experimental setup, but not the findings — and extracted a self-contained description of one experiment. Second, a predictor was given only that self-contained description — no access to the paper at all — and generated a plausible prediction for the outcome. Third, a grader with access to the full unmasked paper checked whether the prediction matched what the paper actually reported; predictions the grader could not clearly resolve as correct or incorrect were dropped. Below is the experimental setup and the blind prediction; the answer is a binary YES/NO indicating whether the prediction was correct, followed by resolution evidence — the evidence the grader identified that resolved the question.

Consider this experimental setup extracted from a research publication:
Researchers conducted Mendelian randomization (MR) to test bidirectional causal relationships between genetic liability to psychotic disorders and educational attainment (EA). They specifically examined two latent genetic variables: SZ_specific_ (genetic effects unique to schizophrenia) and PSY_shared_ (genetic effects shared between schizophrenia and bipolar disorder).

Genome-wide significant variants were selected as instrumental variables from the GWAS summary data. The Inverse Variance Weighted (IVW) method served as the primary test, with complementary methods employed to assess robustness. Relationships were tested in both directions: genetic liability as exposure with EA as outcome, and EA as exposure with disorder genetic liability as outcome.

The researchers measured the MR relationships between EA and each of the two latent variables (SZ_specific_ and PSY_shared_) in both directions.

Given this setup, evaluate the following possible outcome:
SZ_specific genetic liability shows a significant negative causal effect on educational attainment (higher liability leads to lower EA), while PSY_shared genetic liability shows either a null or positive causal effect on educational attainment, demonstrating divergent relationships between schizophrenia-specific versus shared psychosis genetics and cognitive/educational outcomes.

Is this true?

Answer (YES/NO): YES